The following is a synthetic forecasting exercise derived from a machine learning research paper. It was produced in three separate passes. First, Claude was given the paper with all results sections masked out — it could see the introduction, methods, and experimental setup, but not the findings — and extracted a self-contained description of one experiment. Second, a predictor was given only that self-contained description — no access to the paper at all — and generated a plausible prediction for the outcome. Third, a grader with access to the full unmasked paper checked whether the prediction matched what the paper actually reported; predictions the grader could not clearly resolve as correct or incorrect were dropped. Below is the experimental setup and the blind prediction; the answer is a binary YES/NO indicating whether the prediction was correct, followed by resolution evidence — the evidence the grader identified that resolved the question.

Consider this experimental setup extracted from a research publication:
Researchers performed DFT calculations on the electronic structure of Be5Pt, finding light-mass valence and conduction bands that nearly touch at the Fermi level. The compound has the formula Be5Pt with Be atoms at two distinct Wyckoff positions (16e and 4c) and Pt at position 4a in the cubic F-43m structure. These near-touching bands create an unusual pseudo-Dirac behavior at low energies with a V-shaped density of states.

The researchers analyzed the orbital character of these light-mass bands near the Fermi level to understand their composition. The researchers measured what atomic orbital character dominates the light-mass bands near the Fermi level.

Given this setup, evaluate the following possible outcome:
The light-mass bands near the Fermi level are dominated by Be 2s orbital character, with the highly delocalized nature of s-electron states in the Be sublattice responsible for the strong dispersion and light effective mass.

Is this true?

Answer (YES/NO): NO